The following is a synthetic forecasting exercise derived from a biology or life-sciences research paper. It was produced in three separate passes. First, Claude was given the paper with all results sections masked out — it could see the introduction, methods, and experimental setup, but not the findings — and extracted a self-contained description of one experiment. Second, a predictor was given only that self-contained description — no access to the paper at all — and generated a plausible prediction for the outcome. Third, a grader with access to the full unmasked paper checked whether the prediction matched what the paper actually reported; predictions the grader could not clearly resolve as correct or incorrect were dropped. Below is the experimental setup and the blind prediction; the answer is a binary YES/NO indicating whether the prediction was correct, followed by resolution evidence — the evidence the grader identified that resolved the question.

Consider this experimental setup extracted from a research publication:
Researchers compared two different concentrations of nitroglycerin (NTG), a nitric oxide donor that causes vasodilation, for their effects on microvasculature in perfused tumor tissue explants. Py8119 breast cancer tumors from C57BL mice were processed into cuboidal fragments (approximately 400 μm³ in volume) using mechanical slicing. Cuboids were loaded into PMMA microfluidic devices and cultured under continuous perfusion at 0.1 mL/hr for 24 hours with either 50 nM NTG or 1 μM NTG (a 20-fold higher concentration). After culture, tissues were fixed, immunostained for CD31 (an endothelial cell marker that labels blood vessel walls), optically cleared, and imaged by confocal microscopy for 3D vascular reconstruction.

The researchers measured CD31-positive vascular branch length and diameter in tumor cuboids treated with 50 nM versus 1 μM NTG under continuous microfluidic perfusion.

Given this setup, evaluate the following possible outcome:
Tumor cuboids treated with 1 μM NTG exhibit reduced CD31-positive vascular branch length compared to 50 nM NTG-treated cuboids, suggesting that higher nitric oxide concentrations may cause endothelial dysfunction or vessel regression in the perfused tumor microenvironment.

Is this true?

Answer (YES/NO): NO